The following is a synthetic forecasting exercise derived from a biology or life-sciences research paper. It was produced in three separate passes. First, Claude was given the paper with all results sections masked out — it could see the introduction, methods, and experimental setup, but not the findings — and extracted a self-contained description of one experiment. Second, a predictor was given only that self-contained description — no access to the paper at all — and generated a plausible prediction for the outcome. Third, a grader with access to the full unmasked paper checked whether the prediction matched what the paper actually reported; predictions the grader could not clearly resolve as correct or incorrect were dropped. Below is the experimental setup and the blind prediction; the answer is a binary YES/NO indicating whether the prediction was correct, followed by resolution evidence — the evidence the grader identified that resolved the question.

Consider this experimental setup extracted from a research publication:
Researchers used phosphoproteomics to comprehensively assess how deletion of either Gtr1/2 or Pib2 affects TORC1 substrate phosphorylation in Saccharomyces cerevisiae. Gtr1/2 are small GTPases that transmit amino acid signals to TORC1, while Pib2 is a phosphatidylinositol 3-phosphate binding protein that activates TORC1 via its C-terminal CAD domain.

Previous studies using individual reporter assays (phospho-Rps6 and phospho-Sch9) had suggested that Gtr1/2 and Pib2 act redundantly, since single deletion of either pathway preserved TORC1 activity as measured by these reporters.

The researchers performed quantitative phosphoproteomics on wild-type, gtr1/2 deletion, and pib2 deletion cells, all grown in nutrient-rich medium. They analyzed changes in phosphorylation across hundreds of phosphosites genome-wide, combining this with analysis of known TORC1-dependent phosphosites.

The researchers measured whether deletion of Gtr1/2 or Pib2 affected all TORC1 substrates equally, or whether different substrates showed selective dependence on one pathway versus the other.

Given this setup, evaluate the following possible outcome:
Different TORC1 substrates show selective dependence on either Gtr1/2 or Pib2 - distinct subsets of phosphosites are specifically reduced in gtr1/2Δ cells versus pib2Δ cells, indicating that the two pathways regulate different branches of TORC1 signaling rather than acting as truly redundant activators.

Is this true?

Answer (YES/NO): NO